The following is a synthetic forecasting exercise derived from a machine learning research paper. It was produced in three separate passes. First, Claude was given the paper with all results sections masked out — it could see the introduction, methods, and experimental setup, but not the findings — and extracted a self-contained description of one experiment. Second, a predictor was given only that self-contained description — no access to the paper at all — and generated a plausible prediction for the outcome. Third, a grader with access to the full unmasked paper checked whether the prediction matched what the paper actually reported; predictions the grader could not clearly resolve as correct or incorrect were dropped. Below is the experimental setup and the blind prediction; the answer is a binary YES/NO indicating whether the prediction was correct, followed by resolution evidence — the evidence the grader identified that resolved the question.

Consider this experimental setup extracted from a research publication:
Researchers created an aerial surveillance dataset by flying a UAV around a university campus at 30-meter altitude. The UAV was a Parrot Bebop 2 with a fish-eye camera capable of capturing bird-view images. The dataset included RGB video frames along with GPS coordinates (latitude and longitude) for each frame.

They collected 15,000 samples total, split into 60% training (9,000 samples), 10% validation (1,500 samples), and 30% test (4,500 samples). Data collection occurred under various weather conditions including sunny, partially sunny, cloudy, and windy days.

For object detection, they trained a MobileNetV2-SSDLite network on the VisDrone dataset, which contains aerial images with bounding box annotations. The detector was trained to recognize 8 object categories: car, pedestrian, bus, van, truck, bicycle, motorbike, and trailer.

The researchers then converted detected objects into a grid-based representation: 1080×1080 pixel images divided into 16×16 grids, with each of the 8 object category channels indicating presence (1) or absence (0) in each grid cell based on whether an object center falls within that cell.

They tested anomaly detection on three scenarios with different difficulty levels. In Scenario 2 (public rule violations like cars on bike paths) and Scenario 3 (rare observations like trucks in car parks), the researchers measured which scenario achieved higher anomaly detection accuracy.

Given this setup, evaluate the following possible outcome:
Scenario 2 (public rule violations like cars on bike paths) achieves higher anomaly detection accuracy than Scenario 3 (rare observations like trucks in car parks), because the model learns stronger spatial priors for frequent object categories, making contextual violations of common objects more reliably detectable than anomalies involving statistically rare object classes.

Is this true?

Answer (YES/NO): YES